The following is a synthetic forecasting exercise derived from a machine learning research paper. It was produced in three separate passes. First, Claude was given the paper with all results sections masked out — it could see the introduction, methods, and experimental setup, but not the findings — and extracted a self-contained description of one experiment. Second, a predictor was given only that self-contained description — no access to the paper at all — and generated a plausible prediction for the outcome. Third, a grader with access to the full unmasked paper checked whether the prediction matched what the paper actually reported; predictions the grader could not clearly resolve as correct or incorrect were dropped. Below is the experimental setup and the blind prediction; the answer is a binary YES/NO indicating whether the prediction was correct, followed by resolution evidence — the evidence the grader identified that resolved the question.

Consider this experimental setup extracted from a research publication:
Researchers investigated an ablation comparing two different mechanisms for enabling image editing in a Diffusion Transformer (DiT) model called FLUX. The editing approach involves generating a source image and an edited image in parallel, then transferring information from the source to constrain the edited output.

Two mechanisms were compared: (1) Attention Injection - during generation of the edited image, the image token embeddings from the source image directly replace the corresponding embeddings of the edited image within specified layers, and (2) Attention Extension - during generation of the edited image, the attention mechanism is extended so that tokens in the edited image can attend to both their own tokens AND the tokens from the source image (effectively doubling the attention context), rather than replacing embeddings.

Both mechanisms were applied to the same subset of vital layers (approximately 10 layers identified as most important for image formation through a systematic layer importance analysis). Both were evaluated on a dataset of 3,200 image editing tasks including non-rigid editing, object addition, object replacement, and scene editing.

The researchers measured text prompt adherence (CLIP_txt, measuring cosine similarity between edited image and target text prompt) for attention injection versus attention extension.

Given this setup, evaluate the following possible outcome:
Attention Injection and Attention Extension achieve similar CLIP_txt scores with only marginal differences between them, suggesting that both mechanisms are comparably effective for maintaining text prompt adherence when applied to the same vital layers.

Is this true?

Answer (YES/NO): NO